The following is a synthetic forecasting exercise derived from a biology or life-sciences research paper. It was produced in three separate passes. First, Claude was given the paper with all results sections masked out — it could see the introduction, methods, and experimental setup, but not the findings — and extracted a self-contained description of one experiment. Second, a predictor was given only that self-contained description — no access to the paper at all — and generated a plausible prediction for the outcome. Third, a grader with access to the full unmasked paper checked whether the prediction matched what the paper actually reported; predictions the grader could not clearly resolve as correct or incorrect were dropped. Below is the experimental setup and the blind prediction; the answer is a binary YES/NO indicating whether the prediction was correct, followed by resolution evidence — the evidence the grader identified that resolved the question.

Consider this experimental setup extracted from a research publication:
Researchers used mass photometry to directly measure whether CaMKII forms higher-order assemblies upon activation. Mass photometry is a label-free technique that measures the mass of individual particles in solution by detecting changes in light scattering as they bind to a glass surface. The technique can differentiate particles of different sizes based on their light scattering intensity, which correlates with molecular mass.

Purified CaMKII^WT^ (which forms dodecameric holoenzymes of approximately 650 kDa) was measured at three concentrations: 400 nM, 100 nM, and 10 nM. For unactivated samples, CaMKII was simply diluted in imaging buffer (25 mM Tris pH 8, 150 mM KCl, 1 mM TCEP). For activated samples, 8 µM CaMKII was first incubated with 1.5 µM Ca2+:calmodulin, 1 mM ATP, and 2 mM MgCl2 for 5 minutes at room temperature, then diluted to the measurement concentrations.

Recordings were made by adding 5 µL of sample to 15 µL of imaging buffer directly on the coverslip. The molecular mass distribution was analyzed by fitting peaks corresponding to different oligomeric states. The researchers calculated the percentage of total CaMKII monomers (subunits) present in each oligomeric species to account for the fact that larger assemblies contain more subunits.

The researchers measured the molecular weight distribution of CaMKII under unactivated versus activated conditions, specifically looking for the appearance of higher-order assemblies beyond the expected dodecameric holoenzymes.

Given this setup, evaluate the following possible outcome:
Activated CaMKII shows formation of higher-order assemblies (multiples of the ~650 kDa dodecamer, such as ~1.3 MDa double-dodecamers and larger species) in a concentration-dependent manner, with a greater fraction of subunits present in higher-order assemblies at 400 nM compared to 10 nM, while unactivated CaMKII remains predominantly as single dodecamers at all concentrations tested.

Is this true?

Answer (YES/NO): YES